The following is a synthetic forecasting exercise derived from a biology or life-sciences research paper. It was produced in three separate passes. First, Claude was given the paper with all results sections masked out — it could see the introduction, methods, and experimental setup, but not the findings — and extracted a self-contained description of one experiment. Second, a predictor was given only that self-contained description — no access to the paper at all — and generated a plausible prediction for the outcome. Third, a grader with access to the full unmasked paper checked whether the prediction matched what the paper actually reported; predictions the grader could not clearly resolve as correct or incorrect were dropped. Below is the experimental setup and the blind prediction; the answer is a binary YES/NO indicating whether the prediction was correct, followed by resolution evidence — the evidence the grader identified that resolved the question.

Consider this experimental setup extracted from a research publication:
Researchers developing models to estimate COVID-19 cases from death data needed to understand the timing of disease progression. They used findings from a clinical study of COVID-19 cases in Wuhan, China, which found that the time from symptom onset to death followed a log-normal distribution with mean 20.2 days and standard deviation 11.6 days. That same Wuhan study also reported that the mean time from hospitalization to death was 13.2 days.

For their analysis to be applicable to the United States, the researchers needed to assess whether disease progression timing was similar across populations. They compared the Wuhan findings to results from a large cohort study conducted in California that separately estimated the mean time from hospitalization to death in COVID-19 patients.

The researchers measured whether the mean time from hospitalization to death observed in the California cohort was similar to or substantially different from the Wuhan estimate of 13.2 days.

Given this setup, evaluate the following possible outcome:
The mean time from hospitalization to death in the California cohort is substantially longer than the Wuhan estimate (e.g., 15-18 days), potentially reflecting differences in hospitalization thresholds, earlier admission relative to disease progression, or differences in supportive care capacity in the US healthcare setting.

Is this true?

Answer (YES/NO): NO